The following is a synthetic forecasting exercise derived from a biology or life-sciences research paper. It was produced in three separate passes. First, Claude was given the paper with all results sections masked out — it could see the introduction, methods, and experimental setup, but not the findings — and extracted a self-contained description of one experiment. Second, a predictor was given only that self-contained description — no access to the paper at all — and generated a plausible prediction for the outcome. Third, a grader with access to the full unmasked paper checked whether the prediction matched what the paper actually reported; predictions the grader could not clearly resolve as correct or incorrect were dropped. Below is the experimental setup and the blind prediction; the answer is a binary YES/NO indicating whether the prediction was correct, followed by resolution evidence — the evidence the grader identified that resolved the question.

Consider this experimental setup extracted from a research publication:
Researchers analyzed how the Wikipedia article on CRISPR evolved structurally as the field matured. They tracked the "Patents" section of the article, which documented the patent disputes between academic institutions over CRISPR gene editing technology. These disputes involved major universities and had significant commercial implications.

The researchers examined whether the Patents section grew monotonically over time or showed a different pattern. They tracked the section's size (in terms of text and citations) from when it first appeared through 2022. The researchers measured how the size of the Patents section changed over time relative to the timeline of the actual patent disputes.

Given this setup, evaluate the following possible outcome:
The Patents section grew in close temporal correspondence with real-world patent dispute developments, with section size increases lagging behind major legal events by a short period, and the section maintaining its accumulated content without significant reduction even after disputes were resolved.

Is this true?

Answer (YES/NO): NO